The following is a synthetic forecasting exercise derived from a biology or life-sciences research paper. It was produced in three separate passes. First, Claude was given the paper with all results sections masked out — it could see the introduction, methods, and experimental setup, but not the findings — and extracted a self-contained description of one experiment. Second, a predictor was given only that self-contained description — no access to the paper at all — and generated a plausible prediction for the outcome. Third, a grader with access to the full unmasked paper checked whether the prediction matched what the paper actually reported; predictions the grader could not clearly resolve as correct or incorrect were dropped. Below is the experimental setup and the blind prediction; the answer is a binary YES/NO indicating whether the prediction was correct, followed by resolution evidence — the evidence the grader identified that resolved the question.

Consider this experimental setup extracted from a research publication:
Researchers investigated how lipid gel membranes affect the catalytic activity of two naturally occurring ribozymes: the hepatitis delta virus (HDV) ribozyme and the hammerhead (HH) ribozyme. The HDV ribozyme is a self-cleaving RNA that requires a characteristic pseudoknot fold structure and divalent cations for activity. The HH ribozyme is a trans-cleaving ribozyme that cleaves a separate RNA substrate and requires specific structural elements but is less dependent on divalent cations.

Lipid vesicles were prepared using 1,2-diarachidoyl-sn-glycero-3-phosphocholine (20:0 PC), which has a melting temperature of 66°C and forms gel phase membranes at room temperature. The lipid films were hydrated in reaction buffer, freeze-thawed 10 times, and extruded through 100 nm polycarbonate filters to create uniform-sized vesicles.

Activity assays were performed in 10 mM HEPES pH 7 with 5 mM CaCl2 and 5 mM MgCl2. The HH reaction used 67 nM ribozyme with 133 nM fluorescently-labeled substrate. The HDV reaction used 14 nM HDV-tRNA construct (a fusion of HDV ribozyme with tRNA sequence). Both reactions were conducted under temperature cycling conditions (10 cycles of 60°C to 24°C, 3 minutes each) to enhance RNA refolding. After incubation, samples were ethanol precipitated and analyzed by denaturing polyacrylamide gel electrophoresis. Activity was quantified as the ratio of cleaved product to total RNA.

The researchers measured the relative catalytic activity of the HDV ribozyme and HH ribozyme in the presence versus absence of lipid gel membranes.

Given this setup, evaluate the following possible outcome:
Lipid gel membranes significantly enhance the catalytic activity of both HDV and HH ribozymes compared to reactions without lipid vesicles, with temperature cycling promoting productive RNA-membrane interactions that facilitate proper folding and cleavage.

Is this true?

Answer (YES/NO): NO